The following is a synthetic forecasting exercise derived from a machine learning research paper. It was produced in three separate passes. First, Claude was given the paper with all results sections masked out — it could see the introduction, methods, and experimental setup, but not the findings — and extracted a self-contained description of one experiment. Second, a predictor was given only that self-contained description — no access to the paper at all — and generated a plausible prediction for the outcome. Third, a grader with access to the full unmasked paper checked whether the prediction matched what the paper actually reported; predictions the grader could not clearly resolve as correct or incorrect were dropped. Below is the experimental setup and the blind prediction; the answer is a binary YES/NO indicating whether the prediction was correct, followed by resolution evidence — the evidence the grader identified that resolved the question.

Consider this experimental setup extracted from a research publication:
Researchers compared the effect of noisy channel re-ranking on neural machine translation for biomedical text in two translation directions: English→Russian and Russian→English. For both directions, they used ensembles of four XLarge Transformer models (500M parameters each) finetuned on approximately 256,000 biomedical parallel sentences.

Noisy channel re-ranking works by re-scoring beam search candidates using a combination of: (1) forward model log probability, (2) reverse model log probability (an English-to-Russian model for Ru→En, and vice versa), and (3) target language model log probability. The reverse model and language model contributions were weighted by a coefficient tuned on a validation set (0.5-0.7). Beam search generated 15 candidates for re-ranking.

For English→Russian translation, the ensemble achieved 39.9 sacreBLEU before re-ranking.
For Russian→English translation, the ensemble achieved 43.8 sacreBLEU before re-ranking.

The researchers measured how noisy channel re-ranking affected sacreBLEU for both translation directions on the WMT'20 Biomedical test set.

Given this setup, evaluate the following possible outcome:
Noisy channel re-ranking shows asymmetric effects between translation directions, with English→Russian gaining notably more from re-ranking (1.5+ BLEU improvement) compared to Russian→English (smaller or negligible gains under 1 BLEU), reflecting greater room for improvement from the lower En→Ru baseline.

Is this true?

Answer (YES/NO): NO